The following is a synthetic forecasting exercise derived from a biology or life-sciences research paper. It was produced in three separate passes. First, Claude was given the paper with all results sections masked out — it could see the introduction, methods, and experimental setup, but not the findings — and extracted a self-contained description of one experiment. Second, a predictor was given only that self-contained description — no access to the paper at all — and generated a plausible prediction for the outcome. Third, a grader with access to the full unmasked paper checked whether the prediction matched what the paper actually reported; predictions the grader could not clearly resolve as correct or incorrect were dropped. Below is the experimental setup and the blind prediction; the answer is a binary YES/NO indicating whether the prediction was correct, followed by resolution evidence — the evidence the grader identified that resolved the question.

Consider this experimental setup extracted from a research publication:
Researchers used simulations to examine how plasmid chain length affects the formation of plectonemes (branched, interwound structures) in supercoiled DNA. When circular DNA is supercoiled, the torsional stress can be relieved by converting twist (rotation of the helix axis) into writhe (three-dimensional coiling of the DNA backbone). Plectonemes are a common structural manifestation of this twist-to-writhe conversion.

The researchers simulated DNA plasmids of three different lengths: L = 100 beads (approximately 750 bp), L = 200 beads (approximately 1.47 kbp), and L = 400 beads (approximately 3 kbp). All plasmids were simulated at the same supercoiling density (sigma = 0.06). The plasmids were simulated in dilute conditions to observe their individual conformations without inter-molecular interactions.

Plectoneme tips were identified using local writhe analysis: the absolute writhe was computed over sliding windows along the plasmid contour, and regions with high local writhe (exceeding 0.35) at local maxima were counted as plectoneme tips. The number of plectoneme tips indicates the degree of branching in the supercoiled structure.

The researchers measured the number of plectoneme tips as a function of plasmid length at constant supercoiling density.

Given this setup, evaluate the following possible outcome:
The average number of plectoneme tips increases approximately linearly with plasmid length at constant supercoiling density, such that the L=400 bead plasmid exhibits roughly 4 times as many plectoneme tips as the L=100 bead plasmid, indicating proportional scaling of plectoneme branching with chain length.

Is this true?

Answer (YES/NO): NO